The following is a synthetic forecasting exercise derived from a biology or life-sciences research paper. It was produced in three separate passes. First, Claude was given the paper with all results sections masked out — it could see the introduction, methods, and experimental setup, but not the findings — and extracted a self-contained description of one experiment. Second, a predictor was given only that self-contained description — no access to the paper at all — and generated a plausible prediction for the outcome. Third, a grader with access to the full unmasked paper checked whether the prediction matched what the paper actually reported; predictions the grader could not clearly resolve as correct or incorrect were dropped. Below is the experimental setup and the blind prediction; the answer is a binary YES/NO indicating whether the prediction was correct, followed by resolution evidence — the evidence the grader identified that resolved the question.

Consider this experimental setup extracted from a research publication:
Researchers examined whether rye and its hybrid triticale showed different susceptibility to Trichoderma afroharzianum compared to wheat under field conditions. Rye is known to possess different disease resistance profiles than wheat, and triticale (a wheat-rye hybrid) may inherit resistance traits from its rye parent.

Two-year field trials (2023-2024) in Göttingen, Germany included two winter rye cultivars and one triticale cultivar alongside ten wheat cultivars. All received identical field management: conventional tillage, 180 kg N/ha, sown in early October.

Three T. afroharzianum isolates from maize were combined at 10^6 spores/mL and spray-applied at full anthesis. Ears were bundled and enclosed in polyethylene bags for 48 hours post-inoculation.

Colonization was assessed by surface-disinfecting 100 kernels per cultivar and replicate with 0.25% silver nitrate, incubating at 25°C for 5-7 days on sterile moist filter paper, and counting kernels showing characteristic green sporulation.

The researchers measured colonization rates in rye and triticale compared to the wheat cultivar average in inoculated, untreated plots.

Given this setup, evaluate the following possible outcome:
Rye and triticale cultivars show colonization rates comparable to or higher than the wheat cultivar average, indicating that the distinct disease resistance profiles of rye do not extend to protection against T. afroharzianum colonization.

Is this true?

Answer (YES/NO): NO